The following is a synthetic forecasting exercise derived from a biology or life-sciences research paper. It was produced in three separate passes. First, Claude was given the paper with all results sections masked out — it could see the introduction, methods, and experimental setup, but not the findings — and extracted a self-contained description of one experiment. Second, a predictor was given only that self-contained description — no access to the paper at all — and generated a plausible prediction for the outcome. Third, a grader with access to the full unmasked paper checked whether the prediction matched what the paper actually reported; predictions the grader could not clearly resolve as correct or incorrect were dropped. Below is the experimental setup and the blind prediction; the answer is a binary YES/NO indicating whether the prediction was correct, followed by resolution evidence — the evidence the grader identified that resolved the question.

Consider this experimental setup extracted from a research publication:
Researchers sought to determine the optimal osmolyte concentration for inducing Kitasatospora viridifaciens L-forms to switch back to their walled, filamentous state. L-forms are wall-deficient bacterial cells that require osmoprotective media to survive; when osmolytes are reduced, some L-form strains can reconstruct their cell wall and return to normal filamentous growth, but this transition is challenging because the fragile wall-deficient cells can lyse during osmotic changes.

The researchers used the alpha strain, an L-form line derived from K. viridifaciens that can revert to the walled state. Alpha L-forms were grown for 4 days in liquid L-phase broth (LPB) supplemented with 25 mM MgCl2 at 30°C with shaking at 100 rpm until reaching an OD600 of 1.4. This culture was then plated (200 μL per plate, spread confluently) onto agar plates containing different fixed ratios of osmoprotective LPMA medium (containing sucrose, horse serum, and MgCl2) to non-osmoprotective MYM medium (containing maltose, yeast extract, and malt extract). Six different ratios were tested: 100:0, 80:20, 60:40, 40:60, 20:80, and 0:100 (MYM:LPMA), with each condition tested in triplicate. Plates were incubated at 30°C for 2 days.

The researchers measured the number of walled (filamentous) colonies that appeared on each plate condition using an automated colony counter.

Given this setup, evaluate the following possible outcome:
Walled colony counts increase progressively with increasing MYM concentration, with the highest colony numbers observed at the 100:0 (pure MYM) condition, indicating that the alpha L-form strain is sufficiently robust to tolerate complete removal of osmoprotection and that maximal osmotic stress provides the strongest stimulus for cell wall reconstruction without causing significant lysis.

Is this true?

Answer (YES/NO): NO